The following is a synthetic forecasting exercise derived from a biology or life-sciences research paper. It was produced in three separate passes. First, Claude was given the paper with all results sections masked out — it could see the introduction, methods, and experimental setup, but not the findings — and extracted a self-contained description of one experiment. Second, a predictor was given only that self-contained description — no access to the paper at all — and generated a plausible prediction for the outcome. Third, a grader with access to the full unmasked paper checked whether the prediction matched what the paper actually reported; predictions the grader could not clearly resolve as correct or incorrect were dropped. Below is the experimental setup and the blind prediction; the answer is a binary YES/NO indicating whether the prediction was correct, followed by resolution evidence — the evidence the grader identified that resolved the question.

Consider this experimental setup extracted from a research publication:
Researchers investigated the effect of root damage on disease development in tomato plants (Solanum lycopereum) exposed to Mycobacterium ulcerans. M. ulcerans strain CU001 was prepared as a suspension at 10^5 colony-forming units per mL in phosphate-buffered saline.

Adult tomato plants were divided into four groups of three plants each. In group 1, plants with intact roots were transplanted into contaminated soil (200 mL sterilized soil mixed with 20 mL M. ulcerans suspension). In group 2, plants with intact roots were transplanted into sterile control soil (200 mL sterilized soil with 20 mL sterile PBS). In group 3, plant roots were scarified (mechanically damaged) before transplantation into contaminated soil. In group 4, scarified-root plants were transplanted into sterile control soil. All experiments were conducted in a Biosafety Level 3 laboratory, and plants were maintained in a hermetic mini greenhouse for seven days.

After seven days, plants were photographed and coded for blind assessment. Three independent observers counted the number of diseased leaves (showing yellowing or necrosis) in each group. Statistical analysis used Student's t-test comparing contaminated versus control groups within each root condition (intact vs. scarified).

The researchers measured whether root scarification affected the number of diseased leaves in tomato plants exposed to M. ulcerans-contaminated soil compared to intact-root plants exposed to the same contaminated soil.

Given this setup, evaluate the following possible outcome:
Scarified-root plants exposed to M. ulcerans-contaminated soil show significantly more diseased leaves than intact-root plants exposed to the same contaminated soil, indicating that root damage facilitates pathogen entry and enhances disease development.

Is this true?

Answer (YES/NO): YES